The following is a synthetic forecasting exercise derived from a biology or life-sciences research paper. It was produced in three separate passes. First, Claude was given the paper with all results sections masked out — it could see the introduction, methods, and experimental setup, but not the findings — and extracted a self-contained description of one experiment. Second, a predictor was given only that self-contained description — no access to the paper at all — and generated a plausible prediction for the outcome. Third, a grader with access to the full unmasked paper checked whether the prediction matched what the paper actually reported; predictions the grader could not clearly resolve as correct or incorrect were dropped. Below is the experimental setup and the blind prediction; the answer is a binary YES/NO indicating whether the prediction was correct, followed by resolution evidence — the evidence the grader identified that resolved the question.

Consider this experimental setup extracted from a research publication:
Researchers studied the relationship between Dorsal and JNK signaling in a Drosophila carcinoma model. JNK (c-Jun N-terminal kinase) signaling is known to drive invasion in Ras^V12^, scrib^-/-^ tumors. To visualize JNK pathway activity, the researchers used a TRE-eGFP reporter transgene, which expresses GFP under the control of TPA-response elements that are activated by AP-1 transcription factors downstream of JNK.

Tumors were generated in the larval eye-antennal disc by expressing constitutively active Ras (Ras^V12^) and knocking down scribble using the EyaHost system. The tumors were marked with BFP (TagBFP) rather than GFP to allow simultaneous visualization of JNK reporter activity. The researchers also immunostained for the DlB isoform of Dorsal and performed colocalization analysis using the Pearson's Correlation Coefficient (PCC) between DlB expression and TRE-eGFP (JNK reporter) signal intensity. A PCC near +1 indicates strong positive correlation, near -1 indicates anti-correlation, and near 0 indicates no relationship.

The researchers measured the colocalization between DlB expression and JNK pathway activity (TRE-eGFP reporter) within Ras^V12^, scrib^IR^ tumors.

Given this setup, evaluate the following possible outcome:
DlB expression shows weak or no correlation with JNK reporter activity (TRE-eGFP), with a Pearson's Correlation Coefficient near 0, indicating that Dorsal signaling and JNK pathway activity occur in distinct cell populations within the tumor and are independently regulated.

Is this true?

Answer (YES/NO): NO